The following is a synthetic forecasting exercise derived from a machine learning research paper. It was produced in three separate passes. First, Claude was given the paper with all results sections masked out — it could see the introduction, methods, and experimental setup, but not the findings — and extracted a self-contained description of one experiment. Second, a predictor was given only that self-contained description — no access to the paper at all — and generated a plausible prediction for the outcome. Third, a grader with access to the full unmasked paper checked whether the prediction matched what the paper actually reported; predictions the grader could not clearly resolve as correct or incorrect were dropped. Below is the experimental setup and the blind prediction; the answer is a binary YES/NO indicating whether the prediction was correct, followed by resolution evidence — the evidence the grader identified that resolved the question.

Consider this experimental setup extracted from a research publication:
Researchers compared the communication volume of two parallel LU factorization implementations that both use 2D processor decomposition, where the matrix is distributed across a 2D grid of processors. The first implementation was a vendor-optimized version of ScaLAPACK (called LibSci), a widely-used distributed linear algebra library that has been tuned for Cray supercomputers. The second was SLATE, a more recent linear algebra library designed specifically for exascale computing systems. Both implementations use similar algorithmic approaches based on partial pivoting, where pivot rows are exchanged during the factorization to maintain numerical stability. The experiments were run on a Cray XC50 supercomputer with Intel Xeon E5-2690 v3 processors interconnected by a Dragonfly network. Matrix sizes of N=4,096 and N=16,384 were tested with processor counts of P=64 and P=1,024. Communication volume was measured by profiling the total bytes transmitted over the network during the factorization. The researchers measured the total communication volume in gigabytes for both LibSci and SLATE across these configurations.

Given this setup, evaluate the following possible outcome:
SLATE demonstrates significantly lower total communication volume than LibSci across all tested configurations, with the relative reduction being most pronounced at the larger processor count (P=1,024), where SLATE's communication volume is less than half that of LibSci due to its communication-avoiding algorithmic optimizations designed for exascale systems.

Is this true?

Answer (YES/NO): NO